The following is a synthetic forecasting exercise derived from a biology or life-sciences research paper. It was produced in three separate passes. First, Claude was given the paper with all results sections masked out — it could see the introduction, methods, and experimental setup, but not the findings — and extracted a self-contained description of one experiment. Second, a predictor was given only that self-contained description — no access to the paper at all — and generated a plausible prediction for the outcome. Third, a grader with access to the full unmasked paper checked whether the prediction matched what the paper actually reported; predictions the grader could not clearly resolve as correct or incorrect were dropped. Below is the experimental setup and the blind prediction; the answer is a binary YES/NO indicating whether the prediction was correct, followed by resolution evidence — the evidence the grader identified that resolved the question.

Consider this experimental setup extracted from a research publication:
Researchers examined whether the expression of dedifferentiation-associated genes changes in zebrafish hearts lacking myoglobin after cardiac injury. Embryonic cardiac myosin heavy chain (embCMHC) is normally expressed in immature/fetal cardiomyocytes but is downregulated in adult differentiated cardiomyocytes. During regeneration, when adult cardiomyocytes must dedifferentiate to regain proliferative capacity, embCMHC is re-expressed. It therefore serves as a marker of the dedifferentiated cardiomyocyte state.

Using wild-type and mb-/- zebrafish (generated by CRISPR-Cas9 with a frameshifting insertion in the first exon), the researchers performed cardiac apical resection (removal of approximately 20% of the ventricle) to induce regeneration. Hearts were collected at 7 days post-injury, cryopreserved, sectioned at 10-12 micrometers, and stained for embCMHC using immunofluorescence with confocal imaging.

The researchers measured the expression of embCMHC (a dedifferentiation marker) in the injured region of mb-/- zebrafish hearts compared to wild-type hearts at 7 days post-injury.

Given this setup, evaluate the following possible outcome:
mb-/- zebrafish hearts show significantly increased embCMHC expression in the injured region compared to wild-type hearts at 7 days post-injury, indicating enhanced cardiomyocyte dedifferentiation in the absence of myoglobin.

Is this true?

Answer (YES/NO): YES